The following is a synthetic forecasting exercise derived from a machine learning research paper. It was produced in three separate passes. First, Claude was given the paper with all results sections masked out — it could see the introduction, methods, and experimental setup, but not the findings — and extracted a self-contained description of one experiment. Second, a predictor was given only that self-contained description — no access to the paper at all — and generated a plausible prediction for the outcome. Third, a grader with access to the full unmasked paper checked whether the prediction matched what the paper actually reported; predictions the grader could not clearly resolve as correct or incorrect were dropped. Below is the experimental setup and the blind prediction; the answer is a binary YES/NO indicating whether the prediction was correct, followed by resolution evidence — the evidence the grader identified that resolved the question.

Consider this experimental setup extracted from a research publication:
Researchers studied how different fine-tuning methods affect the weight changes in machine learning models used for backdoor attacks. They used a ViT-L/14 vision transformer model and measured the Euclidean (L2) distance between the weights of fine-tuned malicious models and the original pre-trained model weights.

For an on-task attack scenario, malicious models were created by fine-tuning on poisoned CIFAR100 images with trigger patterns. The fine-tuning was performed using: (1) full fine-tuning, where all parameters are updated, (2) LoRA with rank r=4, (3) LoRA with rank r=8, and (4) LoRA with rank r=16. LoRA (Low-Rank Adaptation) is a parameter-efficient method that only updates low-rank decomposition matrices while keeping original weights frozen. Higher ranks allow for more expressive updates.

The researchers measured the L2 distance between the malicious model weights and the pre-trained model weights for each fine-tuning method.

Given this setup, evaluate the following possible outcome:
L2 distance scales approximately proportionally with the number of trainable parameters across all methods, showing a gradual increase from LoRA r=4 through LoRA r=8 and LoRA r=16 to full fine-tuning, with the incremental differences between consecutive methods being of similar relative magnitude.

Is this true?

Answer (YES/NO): NO